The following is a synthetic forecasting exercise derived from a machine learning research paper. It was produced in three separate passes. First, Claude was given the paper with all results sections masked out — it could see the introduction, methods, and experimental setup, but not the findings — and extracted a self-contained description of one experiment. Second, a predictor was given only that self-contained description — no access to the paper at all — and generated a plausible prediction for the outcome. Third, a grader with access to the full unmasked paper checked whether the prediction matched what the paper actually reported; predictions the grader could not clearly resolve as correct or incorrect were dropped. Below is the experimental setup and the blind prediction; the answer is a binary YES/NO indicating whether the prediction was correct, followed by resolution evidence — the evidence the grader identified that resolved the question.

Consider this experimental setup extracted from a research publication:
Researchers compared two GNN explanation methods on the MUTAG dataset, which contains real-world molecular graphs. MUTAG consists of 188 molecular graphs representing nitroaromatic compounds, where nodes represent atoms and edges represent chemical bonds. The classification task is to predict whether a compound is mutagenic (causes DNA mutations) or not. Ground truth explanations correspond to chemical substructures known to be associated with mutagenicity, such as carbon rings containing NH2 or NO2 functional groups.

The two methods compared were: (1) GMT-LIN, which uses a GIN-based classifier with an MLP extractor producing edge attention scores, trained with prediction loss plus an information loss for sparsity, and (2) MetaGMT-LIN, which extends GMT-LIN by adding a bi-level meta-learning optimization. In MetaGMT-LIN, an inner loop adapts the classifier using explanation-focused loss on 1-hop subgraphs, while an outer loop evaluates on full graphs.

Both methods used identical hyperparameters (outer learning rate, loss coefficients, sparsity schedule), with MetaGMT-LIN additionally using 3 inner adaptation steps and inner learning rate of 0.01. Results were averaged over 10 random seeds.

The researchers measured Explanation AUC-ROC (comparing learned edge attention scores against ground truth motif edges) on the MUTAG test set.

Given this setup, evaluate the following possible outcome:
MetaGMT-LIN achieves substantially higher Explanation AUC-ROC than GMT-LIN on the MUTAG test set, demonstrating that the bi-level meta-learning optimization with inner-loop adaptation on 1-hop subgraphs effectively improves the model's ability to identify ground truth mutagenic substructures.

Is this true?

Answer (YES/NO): NO